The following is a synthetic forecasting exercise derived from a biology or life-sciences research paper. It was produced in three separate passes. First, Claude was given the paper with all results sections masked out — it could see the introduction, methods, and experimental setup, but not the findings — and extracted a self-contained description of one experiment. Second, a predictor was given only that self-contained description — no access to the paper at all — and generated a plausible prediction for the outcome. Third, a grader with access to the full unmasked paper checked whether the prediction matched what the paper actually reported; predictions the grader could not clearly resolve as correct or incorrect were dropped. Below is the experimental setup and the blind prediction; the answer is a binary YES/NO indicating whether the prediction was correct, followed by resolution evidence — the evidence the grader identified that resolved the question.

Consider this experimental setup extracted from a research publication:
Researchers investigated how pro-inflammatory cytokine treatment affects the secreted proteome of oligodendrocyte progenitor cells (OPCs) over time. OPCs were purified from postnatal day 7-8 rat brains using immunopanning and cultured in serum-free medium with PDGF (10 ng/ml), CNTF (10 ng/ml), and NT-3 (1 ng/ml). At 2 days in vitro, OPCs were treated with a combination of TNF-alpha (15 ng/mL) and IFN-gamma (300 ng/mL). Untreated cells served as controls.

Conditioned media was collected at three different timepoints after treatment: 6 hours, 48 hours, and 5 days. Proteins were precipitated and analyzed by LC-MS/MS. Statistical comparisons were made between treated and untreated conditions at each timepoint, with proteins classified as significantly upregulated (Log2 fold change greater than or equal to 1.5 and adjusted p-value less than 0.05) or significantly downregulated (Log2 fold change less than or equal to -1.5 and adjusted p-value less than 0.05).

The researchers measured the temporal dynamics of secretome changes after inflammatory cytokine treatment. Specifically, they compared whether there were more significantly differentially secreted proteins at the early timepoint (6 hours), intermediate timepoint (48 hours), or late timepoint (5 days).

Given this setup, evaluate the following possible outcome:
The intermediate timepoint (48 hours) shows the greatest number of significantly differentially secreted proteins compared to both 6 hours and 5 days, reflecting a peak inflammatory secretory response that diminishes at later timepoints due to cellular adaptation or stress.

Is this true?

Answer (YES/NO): YES